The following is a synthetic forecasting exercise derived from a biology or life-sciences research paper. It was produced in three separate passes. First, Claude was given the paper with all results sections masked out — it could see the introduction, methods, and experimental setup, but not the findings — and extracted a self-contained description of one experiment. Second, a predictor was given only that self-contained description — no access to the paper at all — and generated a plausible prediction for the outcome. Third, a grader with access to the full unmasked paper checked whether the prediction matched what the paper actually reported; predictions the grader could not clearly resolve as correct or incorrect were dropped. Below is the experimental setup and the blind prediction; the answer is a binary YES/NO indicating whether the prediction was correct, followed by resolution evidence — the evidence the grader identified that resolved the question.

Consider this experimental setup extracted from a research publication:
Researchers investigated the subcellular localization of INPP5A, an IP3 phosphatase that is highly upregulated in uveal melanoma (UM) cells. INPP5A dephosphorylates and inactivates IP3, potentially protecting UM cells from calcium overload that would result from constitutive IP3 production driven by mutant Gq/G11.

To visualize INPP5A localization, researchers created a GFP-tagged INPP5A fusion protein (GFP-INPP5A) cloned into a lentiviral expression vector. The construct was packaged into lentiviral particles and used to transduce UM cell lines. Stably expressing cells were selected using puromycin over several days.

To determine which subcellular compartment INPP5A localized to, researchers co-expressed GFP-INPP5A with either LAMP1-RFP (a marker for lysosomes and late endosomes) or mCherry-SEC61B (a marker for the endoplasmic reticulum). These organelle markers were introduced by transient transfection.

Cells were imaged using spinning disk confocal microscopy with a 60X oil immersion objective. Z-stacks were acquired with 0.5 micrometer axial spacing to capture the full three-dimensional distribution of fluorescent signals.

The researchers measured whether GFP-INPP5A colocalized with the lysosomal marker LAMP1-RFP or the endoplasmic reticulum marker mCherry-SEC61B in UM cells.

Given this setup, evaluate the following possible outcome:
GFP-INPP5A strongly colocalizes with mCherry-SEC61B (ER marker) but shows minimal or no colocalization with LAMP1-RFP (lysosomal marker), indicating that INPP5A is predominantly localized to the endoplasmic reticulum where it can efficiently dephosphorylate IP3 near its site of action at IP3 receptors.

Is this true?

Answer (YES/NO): NO